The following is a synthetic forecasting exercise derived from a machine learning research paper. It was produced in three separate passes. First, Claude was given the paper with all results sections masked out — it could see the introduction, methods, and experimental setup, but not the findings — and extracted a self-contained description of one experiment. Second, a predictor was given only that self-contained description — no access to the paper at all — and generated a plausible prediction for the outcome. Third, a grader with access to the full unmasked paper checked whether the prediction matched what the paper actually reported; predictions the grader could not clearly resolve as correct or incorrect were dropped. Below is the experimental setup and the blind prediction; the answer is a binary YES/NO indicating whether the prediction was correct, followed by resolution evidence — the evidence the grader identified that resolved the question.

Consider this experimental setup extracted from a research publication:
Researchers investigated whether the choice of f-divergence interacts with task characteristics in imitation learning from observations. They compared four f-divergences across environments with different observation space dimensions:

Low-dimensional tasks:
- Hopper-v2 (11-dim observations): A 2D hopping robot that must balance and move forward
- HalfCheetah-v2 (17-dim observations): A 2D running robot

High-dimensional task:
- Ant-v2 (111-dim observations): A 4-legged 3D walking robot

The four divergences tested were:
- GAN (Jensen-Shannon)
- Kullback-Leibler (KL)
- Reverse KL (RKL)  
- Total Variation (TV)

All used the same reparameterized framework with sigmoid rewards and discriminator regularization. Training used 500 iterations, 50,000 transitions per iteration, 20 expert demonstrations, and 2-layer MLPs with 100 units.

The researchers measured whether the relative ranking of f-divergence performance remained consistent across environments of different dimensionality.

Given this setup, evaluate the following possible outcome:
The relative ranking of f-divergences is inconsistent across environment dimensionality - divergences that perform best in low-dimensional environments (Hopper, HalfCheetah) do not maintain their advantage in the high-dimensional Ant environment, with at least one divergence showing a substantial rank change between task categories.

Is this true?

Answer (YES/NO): YES